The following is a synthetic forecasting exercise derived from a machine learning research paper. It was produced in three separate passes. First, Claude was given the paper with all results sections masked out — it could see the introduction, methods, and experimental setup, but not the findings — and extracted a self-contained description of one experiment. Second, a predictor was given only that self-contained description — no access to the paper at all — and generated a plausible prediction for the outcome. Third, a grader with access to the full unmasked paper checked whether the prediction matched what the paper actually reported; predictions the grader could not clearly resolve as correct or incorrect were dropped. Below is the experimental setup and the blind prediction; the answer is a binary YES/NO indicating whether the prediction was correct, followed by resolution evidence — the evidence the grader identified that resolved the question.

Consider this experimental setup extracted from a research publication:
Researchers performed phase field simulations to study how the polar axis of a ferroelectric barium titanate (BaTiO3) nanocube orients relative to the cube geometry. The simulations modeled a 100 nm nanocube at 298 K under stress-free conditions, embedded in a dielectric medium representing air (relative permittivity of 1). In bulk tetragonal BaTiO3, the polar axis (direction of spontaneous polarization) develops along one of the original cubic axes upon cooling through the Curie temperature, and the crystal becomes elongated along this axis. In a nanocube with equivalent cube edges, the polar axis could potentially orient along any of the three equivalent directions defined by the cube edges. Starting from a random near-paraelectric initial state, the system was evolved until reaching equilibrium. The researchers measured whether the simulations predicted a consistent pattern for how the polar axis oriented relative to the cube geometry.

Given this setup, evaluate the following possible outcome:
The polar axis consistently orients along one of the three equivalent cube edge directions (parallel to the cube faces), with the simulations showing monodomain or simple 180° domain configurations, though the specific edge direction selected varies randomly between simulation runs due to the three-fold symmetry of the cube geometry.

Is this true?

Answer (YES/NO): NO